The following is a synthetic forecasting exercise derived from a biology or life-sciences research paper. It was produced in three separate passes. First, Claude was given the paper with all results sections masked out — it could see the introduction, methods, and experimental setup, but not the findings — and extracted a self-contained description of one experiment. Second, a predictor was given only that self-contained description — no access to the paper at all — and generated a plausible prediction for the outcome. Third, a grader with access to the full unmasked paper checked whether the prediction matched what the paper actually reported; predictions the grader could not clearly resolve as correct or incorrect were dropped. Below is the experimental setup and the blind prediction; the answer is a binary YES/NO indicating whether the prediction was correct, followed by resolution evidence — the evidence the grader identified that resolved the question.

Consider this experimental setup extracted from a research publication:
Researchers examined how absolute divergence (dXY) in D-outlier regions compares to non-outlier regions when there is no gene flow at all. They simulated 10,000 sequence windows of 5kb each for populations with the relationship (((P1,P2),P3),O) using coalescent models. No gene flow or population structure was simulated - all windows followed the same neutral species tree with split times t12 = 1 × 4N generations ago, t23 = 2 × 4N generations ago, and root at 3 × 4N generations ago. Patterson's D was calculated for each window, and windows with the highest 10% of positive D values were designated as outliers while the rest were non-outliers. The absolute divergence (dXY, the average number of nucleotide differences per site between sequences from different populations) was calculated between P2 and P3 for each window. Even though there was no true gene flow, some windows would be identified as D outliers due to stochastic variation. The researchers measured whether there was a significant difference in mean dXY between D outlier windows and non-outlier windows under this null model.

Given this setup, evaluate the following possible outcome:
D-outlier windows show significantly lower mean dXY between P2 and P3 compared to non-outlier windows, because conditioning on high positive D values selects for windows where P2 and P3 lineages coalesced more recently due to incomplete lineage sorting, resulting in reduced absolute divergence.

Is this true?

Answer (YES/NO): YES